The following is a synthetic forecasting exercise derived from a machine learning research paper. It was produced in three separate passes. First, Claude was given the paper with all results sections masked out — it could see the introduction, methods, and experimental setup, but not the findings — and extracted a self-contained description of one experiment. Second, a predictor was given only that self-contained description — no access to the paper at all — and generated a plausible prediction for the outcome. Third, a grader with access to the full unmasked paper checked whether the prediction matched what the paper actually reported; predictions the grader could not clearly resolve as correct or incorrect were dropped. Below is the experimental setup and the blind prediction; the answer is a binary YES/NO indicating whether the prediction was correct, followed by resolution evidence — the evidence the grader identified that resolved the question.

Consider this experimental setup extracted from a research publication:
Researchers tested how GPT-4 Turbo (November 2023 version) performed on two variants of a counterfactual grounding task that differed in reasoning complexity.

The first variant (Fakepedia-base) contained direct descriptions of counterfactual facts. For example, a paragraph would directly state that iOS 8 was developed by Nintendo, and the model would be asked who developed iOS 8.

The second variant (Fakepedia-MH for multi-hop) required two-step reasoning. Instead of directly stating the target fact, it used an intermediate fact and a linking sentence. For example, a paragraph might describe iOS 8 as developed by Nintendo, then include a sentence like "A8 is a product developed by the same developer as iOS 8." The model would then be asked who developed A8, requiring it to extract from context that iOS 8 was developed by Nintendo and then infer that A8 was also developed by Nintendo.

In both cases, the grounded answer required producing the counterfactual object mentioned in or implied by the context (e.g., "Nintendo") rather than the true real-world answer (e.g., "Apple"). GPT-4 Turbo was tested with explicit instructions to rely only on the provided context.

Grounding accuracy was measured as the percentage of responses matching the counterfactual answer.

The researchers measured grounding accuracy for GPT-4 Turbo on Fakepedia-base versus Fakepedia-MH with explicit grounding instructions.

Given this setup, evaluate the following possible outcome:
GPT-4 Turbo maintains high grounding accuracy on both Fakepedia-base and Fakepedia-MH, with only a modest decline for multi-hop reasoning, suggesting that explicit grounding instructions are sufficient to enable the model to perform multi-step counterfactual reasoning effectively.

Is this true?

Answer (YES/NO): NO